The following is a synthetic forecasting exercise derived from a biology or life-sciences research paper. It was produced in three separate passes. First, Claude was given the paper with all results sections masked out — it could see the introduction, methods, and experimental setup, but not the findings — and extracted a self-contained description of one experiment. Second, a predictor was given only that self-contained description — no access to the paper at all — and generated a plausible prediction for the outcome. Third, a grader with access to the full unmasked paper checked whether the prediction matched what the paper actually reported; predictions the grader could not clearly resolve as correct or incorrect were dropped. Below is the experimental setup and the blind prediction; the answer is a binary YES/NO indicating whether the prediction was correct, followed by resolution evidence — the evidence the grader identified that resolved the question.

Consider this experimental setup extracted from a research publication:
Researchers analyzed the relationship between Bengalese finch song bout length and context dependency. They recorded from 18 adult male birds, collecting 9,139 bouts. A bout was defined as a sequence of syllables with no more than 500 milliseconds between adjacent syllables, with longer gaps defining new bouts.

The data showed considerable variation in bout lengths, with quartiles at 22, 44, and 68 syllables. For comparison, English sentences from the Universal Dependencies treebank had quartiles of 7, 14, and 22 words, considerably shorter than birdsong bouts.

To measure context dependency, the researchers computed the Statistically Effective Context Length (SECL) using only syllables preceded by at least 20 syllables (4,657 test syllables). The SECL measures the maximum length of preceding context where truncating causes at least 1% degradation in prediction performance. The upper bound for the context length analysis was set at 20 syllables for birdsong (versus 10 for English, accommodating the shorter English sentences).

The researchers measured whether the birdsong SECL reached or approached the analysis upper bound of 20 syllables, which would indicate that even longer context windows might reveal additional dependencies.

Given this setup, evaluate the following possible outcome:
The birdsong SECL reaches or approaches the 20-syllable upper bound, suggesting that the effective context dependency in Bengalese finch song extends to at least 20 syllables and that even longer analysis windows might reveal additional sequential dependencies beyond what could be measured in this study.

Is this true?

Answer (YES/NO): NO